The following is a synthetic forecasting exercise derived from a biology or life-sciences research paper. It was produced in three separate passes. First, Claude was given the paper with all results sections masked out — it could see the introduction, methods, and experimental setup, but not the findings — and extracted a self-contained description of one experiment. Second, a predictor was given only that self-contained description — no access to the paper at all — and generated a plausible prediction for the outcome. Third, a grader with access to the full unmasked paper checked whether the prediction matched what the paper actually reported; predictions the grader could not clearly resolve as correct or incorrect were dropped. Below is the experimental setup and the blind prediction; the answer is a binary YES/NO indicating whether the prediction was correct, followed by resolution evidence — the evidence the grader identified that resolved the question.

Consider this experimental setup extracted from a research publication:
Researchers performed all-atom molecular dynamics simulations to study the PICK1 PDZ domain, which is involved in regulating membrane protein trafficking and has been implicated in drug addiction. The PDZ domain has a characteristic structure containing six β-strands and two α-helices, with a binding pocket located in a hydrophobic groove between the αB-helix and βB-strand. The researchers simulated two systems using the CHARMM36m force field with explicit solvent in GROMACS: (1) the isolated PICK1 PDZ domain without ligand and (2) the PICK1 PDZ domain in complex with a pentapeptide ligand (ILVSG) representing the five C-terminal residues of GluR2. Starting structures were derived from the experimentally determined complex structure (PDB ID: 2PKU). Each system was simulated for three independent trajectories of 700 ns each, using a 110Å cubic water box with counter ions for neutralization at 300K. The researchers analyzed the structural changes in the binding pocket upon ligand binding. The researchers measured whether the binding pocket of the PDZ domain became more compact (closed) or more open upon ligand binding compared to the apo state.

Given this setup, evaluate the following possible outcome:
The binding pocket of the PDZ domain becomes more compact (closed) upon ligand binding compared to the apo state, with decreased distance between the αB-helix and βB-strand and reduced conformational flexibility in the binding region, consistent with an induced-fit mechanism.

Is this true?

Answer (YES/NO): NO